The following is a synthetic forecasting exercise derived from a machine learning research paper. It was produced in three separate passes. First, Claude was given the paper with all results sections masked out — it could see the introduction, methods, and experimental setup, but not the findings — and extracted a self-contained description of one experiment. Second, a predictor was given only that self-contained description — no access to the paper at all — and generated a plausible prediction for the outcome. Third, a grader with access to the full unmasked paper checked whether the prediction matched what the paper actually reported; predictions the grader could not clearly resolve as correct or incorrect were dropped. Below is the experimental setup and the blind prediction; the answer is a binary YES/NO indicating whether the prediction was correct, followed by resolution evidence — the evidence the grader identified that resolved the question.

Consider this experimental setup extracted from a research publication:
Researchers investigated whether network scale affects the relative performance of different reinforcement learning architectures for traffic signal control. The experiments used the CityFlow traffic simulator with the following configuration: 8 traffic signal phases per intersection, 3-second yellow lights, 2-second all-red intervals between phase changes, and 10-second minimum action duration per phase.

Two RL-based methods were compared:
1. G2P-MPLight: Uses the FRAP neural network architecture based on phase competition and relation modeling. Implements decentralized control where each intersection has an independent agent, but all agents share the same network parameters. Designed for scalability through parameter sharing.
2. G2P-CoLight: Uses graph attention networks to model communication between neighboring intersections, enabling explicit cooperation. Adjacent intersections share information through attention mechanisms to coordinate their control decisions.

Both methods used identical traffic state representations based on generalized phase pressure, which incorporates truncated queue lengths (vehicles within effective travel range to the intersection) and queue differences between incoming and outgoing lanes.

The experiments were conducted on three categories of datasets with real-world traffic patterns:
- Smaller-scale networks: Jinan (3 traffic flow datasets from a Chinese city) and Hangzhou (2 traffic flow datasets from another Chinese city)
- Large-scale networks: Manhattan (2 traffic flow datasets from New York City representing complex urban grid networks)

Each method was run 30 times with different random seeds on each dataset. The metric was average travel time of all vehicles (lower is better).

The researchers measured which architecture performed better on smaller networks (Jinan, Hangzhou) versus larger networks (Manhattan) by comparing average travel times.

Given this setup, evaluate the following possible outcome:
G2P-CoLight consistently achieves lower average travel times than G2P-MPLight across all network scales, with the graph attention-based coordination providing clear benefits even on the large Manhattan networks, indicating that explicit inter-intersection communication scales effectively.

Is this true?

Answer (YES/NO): NO